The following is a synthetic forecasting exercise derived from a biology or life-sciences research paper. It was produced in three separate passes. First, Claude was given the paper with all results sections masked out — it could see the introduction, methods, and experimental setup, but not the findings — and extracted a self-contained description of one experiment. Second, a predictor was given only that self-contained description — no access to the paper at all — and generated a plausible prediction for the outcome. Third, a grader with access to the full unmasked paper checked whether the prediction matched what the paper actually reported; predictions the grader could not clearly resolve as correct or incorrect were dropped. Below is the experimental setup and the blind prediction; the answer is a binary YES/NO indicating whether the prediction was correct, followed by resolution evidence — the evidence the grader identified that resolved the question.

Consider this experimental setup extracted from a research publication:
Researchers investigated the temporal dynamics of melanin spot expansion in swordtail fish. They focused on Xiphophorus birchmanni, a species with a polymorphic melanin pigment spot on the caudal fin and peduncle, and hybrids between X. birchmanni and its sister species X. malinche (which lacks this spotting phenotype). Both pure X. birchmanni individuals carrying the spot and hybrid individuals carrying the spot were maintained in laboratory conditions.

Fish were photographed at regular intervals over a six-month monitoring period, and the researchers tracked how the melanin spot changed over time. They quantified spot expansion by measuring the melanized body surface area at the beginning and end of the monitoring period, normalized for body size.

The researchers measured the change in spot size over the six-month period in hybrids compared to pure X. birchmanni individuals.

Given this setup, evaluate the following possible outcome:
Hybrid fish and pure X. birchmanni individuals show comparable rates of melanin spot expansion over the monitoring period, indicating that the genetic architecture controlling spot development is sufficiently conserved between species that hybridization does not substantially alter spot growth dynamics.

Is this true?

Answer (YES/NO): NO